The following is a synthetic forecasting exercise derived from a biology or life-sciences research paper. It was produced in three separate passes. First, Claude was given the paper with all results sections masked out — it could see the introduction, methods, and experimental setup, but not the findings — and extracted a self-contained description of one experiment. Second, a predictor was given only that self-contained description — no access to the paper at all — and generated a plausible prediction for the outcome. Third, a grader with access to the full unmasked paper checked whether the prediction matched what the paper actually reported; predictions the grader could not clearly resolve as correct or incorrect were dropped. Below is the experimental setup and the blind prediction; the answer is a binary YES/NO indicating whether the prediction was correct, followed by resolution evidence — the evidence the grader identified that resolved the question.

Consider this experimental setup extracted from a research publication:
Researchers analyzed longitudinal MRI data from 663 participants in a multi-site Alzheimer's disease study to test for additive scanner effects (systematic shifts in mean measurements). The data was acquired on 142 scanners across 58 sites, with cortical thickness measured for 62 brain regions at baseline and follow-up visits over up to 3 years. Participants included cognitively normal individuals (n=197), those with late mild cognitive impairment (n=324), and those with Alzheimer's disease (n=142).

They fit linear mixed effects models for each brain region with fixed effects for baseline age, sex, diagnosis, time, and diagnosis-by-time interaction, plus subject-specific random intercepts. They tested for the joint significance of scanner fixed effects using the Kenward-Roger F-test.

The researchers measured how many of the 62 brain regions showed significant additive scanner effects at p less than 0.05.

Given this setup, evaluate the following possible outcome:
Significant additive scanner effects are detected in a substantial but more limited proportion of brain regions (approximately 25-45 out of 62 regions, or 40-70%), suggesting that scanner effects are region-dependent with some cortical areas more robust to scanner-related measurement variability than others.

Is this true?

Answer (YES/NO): NO